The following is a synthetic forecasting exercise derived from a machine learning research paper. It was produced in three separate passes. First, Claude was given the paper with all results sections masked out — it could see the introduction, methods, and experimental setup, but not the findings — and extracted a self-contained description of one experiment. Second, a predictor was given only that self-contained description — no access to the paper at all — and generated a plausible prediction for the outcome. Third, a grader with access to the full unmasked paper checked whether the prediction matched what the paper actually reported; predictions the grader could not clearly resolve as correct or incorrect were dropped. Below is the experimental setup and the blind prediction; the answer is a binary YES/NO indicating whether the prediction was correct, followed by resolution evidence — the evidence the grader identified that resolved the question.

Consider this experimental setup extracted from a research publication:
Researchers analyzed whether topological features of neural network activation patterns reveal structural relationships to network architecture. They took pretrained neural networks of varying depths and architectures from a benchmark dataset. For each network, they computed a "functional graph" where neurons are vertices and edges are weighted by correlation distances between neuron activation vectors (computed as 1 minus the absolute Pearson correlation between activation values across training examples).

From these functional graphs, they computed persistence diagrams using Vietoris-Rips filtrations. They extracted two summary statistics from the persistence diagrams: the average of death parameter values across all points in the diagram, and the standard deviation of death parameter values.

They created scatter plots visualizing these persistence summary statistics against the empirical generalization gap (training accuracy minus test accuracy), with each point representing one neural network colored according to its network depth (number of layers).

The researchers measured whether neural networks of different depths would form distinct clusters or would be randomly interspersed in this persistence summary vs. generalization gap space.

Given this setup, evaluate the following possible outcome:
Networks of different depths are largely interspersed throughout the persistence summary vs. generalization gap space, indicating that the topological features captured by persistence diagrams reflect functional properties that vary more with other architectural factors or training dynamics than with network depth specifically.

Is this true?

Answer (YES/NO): NO